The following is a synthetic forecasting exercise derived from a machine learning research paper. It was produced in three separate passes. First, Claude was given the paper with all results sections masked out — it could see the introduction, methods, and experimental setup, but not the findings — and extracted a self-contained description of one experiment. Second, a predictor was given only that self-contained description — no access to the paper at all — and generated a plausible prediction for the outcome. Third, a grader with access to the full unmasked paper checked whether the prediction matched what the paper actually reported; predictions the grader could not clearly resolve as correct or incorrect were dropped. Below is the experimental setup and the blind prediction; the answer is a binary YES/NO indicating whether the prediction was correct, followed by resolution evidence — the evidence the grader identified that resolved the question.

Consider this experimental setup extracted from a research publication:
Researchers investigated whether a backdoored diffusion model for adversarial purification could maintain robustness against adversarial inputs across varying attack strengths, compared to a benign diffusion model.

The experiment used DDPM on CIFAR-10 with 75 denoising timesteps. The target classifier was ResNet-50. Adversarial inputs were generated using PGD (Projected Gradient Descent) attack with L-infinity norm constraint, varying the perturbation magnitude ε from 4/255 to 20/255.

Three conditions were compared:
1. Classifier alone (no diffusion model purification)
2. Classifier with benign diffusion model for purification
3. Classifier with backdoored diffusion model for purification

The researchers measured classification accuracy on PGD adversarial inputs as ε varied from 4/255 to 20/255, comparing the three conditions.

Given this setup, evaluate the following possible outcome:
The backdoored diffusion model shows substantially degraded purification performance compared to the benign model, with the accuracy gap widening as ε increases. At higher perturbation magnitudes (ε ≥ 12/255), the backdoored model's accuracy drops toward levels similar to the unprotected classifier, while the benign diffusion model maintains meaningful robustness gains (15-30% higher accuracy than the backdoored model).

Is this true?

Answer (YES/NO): NO